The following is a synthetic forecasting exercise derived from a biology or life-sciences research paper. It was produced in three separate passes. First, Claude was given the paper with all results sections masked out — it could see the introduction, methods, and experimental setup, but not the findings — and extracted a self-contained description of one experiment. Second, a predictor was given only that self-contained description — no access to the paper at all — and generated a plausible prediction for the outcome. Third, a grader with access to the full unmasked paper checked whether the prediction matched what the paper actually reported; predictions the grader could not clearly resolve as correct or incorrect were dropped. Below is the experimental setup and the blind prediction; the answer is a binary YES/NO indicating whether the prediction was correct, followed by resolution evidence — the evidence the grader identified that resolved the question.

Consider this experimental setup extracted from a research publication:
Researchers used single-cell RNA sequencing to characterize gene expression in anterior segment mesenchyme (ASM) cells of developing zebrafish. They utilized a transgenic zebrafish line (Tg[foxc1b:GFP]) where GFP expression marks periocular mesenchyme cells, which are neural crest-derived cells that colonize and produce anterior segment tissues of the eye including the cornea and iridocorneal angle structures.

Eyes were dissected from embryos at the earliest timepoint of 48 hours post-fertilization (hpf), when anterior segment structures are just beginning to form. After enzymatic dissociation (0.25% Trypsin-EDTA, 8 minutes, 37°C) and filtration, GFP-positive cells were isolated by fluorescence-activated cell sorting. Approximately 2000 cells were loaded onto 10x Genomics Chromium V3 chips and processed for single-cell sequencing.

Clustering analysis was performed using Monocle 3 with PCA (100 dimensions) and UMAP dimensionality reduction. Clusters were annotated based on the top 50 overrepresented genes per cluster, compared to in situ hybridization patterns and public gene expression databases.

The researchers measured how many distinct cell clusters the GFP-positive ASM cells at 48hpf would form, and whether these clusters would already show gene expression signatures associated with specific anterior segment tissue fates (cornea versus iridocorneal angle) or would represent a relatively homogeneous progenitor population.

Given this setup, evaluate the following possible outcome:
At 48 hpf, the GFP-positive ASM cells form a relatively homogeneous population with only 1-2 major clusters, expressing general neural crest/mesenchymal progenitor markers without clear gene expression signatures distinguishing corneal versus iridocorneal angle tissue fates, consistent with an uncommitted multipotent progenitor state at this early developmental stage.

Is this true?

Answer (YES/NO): NO